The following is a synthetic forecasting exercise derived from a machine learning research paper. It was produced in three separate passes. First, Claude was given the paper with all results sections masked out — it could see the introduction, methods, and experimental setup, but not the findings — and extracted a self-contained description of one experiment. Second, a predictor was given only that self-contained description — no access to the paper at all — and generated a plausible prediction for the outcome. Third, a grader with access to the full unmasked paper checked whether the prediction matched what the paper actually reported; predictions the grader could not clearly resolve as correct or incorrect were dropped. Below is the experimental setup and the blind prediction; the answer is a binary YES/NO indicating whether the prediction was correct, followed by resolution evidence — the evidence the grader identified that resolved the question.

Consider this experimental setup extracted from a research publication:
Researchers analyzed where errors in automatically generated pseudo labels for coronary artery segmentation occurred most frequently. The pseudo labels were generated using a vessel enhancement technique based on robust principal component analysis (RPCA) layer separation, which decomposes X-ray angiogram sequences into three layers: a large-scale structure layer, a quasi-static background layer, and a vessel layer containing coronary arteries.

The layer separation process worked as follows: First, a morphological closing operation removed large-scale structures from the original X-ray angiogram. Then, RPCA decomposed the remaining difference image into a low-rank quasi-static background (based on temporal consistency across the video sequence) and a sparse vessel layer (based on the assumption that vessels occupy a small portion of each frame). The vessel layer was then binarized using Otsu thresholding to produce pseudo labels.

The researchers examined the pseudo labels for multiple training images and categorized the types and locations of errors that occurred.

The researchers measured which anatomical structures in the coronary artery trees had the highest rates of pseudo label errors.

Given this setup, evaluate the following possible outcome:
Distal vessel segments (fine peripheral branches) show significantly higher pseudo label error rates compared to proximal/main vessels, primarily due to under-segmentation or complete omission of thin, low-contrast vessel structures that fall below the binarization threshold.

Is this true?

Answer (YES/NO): NO